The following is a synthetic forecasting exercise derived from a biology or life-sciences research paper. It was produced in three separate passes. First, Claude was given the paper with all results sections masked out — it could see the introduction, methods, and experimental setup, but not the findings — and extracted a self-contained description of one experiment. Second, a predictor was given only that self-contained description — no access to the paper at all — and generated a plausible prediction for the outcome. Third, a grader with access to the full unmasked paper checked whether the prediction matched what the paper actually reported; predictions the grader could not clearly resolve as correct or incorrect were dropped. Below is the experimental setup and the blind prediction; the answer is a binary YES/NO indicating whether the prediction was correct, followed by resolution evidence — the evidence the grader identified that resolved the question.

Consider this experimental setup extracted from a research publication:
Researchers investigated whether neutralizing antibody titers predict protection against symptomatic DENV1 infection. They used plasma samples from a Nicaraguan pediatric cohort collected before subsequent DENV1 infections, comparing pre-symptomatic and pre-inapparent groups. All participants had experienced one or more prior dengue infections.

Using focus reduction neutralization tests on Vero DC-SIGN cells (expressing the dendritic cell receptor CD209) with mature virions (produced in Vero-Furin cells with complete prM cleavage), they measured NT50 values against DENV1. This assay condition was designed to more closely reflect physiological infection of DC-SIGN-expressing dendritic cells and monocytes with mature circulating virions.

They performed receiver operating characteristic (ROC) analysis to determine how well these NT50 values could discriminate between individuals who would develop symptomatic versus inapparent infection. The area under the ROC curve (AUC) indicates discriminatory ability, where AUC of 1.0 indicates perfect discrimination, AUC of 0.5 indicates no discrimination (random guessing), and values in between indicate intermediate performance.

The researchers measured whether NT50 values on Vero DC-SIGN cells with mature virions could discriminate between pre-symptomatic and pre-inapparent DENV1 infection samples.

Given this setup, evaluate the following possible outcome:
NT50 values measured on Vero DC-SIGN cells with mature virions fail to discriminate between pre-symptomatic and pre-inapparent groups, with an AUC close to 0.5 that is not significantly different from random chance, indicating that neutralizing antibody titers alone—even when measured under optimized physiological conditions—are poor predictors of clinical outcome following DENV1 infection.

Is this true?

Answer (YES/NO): YES